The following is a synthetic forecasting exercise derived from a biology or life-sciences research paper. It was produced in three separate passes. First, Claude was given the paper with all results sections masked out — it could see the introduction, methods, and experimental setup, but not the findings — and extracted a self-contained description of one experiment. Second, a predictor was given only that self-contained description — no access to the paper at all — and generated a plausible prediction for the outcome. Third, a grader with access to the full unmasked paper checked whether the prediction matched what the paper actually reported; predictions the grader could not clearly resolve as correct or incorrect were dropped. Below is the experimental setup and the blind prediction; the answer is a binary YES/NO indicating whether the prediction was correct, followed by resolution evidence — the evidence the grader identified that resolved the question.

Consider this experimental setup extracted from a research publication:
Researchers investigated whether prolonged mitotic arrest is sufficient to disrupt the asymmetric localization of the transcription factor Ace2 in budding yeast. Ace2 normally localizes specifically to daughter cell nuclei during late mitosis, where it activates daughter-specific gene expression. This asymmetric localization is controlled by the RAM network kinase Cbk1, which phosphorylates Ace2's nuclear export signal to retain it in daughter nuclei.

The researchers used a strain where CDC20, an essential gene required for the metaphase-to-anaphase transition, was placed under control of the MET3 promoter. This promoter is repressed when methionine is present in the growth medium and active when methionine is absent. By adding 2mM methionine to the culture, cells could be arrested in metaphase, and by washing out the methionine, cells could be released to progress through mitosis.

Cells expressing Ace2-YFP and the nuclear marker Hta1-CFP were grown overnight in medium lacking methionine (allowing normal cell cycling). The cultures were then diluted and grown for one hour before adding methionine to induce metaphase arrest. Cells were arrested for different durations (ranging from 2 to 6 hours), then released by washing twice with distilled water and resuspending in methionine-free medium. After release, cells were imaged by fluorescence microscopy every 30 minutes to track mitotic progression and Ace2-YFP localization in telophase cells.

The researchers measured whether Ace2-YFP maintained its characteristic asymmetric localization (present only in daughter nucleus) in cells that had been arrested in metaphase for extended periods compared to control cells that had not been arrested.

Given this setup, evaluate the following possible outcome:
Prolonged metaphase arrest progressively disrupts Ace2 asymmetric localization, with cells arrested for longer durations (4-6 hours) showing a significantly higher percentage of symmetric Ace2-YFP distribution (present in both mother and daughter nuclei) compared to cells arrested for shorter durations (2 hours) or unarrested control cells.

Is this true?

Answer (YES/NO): NO